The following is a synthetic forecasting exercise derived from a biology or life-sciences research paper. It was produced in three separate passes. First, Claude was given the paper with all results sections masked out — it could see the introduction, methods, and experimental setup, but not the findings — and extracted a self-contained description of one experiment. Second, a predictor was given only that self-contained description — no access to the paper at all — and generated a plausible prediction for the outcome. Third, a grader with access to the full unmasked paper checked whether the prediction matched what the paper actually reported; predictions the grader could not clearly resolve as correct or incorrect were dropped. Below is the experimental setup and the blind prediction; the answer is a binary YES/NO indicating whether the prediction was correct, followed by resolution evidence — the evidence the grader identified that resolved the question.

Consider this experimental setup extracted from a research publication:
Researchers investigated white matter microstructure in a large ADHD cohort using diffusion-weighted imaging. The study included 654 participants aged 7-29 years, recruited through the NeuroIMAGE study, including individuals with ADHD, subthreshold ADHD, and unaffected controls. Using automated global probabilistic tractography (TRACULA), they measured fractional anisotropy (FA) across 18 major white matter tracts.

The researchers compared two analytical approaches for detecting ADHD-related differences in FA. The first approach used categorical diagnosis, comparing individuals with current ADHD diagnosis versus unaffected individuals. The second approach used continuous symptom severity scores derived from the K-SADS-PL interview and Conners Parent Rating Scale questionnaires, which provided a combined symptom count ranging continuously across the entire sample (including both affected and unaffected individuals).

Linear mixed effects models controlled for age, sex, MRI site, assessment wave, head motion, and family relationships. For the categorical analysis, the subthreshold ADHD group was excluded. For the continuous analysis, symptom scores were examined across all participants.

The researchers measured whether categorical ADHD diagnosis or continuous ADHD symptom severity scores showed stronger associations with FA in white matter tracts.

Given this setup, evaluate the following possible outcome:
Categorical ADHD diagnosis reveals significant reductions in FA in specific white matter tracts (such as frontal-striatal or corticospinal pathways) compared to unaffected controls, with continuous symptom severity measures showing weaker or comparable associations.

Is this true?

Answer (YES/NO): NO